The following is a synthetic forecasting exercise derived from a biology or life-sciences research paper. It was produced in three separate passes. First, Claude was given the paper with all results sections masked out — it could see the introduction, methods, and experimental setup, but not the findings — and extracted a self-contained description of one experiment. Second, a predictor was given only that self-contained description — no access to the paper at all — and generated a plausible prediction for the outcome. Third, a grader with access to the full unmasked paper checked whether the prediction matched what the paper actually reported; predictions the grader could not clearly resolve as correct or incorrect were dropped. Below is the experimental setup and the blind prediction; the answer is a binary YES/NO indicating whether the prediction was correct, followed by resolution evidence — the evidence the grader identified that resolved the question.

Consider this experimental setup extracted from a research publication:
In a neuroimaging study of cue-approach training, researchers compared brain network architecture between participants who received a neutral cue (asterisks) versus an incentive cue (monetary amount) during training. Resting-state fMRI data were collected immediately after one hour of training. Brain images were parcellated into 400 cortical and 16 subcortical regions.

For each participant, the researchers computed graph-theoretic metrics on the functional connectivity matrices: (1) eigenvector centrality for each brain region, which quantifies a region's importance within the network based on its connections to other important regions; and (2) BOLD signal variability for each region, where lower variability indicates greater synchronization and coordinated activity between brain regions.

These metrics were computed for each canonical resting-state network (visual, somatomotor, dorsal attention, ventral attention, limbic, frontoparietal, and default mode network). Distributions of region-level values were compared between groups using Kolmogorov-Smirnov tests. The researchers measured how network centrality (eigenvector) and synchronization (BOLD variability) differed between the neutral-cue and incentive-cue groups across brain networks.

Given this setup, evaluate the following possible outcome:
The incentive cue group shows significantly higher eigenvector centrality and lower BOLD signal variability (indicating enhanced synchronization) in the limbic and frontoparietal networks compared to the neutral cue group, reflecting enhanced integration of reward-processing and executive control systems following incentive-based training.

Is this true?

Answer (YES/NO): NO